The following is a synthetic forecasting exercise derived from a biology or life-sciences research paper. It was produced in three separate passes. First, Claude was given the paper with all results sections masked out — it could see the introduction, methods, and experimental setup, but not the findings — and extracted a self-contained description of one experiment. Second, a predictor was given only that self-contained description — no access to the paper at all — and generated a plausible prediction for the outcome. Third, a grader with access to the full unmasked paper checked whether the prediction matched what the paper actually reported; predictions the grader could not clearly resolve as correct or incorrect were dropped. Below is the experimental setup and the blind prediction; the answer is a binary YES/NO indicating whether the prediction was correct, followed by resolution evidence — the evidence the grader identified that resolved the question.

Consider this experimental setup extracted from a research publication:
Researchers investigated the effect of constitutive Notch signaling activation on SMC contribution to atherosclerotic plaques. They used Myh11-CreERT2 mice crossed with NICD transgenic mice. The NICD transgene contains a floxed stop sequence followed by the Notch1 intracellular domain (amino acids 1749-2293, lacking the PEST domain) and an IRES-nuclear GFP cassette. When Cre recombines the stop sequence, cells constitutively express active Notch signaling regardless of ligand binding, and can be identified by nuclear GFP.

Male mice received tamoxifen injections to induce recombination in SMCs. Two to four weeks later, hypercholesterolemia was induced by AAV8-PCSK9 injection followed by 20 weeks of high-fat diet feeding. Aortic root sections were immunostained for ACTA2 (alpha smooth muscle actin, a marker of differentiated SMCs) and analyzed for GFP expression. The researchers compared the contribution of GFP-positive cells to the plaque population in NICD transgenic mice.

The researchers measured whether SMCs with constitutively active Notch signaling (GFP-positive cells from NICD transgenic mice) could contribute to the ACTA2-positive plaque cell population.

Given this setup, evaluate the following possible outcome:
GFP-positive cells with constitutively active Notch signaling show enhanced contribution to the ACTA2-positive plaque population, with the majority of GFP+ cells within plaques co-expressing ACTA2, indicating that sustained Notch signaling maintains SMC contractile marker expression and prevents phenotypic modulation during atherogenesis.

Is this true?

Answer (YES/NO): NO